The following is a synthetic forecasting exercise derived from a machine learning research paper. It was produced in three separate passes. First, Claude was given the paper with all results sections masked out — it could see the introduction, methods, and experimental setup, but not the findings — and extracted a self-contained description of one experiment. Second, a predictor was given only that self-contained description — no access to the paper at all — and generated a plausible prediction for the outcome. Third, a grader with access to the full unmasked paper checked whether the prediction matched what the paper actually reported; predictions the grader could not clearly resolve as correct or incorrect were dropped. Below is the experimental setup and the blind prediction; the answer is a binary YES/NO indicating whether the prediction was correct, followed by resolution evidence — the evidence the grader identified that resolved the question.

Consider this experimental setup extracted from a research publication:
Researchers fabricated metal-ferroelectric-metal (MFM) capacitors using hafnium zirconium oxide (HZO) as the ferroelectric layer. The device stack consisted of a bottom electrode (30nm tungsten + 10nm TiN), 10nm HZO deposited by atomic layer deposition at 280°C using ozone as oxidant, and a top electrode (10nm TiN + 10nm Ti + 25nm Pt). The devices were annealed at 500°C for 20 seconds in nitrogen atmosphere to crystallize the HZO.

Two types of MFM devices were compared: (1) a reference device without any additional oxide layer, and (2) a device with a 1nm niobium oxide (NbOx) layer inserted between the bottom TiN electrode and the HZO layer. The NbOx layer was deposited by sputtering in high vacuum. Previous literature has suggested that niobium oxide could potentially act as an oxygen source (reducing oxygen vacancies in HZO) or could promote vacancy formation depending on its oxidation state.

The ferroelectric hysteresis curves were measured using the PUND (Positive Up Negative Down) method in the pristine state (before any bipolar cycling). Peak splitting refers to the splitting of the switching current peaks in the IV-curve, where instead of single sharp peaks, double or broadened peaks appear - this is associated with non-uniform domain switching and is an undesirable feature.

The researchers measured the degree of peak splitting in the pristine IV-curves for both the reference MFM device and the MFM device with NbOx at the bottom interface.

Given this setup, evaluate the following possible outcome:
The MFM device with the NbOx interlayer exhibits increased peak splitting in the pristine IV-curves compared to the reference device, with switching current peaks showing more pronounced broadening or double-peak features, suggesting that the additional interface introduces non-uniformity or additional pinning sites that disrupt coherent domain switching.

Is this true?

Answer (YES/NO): NO